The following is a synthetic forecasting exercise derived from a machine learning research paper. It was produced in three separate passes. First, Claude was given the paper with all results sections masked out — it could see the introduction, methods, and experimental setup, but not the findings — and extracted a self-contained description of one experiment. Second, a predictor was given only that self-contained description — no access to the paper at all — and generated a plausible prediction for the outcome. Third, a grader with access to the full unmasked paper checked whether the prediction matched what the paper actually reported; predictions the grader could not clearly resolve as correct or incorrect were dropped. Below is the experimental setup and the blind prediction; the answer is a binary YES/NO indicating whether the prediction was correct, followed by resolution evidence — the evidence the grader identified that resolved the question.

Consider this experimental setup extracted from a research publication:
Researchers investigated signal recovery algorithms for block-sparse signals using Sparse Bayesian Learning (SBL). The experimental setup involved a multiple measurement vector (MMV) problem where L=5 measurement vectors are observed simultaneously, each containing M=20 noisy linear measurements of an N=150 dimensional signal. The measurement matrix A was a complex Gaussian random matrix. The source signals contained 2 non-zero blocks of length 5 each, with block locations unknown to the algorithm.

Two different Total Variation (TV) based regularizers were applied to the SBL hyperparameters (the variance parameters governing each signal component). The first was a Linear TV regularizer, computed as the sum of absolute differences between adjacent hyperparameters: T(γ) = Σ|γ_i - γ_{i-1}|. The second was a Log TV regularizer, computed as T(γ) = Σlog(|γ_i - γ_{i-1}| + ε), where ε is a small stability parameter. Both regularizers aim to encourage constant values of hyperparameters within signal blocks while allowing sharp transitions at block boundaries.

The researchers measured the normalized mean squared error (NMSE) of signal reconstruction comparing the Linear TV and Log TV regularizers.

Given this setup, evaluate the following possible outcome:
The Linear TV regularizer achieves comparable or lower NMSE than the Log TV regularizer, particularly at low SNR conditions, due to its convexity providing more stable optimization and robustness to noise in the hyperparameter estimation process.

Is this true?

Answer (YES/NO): NO